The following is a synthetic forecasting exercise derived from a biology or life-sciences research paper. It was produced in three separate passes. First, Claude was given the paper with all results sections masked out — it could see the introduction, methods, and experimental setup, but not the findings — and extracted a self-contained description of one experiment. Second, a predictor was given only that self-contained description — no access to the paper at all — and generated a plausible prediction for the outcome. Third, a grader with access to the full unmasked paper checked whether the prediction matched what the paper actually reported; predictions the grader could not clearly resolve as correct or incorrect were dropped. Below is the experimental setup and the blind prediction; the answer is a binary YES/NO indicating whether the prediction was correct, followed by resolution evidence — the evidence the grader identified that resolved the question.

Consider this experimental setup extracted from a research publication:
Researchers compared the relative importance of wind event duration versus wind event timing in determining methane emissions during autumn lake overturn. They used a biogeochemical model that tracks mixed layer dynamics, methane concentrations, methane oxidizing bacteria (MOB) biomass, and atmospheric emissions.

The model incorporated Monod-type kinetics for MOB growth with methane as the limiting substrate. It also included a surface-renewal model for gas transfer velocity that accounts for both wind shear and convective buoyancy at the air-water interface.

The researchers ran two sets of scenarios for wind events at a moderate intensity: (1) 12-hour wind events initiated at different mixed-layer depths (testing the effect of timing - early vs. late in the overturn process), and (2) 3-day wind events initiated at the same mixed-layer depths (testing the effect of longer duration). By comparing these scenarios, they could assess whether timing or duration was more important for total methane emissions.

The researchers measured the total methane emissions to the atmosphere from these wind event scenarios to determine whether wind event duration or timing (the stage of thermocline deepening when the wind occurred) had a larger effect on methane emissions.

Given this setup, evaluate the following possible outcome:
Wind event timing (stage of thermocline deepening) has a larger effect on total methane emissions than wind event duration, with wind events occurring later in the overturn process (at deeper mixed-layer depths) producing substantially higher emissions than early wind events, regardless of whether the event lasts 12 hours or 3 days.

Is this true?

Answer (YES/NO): NO